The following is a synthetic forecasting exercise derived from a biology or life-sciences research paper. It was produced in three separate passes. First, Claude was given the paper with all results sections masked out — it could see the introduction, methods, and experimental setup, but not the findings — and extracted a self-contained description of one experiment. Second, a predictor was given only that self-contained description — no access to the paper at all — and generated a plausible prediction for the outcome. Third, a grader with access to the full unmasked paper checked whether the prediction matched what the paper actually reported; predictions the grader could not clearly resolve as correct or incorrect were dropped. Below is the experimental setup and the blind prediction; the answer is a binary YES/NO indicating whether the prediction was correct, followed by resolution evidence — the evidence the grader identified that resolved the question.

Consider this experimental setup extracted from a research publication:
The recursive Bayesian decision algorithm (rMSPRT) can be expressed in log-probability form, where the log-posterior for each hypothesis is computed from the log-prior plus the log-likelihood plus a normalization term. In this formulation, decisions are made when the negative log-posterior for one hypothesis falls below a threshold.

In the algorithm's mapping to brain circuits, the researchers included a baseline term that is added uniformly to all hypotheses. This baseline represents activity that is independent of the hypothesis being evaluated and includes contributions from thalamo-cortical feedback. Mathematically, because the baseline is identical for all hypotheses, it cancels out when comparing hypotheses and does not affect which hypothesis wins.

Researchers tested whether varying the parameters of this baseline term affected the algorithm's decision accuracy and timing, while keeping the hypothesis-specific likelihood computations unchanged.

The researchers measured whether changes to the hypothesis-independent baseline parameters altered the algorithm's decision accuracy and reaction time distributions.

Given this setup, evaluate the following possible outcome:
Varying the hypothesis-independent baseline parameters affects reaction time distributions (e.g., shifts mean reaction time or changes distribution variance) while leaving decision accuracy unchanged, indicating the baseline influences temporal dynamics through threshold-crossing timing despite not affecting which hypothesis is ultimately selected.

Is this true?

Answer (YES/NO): NO